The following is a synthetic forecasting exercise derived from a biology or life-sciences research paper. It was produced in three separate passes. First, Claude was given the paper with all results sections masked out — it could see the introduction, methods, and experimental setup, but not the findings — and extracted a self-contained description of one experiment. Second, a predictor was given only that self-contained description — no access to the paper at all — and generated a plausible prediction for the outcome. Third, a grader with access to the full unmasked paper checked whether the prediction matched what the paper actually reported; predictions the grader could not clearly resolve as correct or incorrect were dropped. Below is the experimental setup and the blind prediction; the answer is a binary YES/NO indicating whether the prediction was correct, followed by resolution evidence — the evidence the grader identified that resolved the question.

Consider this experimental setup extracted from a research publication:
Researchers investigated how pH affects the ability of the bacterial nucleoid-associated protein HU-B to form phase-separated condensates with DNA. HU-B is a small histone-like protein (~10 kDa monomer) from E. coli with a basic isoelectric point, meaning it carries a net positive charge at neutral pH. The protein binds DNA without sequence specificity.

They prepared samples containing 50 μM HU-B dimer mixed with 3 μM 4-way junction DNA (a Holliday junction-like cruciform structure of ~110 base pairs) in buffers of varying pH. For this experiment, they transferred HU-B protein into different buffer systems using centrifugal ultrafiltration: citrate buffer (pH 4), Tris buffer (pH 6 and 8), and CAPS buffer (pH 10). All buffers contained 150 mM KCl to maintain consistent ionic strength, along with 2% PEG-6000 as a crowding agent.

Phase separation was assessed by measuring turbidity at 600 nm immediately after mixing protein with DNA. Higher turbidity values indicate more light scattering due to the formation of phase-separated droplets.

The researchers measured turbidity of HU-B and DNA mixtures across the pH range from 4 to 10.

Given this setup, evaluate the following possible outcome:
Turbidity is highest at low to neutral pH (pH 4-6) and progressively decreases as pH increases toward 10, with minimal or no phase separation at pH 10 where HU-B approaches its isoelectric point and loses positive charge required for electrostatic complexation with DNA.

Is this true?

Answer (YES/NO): YES